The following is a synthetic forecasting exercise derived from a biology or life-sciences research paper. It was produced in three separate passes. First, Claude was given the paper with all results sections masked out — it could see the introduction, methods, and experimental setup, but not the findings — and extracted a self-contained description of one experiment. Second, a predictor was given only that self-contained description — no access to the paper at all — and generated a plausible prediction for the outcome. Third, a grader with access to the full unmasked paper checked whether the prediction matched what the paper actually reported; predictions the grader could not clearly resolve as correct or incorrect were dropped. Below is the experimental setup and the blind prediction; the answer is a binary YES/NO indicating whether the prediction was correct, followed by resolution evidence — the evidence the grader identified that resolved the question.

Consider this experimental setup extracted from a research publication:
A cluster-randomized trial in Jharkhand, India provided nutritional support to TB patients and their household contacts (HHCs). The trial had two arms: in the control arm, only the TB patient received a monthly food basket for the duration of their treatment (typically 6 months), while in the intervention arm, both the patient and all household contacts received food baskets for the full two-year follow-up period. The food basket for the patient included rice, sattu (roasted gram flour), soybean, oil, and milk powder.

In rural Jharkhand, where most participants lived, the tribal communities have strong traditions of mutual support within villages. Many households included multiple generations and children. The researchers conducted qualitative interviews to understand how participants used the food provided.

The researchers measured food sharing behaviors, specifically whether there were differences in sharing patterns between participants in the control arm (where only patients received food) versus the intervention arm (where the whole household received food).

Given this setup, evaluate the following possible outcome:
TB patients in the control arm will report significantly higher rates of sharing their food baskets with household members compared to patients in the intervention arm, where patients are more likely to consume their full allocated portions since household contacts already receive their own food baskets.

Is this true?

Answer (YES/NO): YES